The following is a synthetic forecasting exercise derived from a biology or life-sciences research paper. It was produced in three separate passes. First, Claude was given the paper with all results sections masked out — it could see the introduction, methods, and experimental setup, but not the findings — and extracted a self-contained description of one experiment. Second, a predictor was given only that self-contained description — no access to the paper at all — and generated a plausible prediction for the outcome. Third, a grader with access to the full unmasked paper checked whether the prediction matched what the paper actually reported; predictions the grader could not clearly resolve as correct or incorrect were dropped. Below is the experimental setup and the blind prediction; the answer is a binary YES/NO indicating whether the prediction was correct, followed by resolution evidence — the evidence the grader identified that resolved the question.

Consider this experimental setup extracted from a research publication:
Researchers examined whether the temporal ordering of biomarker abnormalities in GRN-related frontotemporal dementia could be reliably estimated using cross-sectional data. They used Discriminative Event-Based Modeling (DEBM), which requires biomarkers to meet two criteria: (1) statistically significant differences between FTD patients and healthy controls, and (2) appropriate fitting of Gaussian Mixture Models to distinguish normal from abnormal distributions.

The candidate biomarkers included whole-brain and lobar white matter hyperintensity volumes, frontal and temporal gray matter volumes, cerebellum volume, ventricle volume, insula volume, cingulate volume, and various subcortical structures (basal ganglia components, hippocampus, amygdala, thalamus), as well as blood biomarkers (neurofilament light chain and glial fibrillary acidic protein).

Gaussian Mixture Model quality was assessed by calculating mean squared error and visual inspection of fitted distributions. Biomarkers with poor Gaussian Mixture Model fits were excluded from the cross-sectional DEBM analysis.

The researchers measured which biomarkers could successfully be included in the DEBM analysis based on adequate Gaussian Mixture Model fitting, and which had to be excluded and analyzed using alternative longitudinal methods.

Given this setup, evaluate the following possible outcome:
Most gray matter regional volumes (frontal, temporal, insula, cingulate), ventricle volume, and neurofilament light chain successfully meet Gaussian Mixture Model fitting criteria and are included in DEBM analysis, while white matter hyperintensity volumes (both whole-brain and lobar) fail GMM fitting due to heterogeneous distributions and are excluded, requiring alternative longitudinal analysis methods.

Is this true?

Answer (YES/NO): NO